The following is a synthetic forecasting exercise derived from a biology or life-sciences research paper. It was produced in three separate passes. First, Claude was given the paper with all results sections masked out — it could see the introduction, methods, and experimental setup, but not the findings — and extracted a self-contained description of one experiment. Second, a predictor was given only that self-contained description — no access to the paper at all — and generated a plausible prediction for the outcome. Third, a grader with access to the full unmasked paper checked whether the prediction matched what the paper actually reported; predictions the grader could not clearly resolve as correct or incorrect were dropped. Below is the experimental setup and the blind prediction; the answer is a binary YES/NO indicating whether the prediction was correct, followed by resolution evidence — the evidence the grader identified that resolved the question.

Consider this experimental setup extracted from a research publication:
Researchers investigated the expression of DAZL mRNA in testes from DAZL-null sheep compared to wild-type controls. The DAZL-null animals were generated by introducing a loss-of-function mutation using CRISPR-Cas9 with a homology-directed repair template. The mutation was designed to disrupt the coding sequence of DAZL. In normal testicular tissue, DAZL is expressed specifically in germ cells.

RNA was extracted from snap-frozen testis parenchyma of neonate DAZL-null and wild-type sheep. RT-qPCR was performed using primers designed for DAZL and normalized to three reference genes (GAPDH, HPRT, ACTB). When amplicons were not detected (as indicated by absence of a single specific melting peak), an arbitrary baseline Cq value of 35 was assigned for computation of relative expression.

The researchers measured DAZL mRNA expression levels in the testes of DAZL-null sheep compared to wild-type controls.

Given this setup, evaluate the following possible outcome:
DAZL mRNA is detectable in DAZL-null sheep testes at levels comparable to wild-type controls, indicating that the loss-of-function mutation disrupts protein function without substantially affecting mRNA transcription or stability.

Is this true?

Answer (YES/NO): NO